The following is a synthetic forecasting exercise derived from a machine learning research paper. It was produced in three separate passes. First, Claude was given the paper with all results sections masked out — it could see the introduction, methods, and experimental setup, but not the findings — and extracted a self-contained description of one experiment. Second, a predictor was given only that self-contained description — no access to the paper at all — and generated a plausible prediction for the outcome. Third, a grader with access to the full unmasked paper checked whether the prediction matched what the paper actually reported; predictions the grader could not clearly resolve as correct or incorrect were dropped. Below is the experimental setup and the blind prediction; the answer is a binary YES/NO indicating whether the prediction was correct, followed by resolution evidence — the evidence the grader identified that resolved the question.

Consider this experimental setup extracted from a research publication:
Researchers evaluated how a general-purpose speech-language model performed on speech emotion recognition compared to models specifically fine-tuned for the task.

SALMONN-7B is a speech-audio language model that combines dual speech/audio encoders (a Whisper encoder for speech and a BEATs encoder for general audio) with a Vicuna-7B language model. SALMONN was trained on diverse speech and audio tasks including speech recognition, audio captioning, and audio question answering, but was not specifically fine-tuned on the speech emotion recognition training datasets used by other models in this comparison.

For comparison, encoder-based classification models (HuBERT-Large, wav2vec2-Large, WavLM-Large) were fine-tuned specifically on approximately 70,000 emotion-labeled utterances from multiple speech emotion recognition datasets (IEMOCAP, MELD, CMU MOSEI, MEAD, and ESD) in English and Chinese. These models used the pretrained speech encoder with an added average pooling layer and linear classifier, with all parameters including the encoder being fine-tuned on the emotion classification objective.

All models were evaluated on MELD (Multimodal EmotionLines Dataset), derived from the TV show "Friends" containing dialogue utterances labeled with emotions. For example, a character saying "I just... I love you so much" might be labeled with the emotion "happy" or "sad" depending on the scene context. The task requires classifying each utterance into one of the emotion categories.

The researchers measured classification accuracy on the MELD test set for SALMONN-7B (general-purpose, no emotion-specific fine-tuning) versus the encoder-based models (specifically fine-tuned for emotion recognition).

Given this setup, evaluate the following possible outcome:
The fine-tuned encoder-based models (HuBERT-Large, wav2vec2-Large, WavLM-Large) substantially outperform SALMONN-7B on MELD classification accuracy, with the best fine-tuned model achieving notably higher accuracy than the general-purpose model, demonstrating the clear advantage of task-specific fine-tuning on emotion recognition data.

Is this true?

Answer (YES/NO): YES